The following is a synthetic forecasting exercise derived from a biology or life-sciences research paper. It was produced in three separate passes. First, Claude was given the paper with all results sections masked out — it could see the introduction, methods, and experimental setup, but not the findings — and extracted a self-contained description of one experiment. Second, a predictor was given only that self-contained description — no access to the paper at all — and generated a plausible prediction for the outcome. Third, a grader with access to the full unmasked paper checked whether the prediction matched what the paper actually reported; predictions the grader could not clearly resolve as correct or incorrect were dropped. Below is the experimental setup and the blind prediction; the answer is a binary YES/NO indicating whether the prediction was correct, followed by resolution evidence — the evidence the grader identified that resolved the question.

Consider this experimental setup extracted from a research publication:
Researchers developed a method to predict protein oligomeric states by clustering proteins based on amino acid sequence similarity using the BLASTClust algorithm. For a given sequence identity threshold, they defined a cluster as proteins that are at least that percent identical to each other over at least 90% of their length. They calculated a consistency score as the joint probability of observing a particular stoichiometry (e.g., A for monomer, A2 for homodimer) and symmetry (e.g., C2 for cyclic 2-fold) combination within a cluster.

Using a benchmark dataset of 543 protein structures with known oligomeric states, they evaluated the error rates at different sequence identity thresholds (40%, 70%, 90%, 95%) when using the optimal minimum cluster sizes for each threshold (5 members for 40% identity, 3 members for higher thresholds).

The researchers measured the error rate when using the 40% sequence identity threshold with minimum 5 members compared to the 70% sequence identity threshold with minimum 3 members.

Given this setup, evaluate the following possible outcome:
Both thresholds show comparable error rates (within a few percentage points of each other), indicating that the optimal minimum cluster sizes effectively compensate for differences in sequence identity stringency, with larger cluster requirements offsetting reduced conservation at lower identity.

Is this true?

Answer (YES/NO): NO